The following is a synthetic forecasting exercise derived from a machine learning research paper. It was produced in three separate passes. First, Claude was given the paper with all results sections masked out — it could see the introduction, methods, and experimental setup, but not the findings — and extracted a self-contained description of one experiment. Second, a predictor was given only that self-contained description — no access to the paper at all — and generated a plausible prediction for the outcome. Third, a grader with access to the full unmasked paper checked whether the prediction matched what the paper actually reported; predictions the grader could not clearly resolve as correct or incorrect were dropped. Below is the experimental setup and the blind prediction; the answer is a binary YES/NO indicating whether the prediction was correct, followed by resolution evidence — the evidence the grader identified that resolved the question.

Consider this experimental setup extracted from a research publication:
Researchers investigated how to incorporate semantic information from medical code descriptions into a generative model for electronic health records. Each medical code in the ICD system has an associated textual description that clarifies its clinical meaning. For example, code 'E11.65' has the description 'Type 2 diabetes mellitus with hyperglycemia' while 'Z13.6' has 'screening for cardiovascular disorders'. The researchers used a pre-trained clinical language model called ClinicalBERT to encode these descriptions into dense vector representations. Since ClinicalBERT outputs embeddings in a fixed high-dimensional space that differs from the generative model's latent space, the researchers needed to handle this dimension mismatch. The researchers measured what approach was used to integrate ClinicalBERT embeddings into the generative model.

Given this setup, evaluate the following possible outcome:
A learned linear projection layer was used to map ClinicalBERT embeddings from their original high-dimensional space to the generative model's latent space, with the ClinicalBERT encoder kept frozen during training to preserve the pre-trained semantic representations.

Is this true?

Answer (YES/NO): NO